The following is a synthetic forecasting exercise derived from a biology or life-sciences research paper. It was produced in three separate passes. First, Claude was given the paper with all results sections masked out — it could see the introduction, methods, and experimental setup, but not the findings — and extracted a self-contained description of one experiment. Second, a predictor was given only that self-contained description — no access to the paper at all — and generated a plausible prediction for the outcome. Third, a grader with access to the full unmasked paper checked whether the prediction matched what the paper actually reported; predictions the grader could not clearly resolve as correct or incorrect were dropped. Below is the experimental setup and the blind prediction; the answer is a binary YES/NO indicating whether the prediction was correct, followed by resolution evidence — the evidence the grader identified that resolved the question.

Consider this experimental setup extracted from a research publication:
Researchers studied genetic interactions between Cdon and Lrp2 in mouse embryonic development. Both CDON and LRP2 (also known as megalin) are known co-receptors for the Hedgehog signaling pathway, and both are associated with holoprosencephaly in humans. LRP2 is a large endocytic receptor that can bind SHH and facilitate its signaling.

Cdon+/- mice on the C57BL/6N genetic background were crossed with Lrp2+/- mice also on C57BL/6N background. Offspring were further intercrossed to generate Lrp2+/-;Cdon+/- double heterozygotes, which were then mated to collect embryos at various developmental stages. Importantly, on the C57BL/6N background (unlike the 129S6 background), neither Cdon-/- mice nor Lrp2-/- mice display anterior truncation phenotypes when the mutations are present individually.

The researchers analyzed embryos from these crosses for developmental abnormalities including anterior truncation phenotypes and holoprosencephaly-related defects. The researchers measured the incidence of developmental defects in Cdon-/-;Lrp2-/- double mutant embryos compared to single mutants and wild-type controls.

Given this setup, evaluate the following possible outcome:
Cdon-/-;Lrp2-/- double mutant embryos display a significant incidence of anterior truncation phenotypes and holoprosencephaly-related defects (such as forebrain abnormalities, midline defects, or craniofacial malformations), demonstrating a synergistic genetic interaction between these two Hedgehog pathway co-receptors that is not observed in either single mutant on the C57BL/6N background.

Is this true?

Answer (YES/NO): YES